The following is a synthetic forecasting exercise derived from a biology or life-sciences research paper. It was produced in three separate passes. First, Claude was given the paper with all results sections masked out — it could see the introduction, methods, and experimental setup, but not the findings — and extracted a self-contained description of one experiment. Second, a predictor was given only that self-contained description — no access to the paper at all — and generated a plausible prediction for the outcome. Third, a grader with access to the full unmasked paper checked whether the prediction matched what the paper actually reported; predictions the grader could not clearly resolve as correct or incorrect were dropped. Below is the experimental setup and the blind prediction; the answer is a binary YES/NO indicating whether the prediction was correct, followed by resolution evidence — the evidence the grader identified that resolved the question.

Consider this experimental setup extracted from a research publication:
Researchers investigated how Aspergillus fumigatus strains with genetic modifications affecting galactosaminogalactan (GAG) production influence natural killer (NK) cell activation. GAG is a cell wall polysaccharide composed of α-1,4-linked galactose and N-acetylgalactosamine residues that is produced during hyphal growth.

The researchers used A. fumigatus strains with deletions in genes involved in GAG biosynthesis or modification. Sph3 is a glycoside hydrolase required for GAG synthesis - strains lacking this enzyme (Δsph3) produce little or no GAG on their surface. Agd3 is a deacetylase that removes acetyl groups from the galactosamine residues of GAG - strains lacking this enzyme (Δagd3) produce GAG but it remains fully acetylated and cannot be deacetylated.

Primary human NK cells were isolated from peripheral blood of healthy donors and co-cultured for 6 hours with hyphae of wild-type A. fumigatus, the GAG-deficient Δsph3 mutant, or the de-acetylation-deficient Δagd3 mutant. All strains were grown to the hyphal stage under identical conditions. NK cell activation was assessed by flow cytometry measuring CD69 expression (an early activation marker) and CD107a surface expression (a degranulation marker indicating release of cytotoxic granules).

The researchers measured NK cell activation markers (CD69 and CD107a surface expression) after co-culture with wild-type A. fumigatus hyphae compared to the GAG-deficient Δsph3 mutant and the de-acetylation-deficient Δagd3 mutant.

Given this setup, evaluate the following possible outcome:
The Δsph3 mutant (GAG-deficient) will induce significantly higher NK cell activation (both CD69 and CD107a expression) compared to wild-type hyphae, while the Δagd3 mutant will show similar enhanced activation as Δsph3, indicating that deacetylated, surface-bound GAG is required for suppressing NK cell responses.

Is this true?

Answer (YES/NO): NO